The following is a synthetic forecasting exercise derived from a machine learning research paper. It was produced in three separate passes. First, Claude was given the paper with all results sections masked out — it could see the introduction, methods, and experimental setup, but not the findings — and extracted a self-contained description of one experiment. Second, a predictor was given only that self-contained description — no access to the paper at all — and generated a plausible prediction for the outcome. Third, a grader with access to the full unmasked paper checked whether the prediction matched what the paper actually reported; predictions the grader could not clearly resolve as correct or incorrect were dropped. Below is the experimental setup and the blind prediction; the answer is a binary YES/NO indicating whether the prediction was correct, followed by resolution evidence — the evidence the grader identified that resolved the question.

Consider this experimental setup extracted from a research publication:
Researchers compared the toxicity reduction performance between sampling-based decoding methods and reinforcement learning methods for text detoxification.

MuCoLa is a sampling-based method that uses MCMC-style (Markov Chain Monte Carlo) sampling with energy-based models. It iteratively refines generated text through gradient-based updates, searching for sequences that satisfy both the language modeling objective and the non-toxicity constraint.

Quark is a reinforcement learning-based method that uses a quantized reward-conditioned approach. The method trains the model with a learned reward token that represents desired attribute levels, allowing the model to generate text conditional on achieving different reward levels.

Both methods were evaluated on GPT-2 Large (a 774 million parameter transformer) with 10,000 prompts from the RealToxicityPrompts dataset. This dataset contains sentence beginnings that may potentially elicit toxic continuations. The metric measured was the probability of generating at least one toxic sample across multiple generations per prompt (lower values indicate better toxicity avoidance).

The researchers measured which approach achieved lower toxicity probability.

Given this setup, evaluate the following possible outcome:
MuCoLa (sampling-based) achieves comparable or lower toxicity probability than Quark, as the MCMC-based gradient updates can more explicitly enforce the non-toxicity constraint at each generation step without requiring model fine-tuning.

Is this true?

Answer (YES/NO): NO